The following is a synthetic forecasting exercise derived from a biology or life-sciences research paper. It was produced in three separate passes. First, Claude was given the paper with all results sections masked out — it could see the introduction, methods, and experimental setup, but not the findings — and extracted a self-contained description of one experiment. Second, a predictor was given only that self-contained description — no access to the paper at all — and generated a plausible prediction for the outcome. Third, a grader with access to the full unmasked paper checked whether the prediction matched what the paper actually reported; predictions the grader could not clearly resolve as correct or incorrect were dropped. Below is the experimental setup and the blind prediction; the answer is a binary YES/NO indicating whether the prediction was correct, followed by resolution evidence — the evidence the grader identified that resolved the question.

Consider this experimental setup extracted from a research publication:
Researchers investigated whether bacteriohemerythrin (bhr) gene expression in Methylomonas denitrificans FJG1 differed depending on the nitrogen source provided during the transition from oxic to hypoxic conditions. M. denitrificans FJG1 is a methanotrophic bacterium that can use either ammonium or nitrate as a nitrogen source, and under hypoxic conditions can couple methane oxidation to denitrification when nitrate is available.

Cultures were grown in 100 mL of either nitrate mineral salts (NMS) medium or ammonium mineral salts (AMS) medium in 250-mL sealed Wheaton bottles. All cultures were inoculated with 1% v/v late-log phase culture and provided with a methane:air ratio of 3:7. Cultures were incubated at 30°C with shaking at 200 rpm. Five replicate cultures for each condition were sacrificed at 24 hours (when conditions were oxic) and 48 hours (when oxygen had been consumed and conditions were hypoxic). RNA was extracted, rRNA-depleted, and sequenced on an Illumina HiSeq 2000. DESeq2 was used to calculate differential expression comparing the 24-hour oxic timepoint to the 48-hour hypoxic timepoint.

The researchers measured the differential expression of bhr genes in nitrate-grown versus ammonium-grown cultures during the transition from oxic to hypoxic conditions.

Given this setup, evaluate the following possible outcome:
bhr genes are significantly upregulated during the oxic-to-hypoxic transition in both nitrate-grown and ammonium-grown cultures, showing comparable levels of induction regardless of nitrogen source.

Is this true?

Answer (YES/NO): NO